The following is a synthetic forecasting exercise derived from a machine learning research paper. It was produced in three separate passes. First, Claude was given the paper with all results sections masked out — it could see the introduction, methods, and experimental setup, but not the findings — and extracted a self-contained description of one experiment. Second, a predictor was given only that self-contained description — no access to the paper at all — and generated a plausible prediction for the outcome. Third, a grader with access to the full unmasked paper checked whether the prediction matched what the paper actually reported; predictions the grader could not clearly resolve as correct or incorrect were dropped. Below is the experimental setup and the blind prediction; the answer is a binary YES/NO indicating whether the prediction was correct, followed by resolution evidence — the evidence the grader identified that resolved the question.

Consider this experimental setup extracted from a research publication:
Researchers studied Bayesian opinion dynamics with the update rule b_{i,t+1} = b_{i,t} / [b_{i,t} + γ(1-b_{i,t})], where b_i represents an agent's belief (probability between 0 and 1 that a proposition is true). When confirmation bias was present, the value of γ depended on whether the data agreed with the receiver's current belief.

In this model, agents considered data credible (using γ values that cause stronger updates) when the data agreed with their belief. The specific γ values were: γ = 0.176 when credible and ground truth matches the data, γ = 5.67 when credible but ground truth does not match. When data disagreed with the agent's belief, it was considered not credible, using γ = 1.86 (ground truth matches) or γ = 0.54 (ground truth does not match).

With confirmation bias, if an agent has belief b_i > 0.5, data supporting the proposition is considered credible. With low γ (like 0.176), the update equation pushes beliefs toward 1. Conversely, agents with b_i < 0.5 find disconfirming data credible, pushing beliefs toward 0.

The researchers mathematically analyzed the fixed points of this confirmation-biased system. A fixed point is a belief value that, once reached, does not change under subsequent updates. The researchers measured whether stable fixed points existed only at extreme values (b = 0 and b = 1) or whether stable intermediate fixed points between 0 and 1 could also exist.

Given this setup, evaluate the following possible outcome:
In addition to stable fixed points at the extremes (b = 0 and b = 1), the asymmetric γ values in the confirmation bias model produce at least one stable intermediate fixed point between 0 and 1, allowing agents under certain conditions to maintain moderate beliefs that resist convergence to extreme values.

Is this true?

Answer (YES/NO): NO